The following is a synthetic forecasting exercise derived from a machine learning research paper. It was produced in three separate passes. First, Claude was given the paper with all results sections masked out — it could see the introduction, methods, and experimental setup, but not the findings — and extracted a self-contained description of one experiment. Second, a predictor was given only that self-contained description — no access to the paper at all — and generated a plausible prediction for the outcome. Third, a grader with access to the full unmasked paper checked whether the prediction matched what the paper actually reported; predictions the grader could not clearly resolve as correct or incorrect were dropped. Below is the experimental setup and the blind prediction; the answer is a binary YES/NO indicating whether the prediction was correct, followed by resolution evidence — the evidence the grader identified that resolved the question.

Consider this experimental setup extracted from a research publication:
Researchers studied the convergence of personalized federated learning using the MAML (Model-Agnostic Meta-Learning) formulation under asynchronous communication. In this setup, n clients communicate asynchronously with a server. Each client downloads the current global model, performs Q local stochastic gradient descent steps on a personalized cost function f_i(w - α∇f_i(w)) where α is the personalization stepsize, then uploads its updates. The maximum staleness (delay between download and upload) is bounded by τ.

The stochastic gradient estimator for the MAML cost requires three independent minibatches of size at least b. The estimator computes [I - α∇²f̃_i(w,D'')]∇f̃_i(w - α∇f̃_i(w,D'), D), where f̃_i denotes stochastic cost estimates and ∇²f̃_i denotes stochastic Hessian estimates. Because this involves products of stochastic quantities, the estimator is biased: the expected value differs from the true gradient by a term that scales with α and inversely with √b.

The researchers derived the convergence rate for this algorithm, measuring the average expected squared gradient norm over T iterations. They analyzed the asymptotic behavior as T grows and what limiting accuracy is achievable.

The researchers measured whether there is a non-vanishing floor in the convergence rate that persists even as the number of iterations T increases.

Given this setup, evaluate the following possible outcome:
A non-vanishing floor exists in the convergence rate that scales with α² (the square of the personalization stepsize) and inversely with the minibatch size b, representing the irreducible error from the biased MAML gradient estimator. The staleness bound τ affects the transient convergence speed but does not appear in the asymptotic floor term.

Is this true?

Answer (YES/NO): YES